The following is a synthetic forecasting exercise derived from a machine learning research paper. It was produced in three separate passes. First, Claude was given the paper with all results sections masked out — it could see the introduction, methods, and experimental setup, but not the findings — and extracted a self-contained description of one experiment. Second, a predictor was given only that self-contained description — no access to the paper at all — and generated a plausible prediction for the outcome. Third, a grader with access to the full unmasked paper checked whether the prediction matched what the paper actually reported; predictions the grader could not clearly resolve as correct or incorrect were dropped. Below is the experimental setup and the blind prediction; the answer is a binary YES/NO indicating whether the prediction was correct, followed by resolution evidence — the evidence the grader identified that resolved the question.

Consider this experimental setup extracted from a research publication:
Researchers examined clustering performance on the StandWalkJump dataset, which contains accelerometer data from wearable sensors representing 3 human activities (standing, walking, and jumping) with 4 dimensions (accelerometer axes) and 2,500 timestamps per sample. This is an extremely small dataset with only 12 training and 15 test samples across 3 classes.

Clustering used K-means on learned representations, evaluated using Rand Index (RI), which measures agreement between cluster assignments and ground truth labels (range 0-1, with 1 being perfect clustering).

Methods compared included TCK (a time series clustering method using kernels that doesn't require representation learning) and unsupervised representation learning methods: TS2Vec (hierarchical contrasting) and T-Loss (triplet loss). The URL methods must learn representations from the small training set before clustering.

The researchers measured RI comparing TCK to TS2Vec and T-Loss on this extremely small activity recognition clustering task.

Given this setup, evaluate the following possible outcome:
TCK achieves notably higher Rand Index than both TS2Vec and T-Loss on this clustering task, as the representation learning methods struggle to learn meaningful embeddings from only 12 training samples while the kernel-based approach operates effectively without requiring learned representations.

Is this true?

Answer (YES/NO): YES